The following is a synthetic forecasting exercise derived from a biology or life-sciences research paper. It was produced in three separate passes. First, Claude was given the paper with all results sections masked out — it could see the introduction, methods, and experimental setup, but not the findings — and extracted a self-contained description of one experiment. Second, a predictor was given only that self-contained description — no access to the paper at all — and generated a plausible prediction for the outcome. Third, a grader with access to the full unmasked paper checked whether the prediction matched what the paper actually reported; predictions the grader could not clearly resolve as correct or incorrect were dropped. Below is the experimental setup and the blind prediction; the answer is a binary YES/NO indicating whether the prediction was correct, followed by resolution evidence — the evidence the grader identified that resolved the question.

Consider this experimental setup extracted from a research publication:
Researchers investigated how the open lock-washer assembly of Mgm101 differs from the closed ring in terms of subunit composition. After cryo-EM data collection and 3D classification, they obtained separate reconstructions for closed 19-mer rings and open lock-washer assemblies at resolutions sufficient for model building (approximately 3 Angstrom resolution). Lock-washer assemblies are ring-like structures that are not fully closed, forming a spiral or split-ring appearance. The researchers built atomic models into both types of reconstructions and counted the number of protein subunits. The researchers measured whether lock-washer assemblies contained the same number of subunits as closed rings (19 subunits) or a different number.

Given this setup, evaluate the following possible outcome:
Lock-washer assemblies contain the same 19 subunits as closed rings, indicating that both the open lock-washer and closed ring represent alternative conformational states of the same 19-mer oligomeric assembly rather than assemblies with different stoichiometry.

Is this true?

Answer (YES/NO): NO